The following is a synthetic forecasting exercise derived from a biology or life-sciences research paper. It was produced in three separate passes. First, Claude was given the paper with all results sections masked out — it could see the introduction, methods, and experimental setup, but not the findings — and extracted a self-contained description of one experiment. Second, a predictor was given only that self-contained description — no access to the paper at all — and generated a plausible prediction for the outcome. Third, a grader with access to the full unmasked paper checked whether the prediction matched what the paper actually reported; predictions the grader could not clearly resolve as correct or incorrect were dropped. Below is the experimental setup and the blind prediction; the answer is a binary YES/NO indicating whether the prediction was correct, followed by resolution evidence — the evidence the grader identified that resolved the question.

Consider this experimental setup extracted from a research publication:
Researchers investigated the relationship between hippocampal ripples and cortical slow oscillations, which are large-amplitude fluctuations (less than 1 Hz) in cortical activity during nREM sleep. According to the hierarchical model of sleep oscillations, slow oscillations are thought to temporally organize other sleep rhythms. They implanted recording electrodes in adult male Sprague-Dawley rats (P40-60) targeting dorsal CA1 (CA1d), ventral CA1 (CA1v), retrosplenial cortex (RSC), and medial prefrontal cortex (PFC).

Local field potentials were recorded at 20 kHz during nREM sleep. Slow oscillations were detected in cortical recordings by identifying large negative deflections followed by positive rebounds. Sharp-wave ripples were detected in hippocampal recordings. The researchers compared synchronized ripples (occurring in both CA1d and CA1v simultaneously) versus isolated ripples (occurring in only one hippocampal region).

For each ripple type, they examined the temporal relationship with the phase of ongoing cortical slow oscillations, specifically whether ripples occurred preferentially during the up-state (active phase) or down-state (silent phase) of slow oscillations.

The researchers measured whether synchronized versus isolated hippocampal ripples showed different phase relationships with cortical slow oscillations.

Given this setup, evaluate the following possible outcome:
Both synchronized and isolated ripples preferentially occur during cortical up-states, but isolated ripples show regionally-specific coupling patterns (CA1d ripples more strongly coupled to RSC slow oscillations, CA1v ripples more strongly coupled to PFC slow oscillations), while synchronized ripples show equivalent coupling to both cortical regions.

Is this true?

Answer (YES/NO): NO